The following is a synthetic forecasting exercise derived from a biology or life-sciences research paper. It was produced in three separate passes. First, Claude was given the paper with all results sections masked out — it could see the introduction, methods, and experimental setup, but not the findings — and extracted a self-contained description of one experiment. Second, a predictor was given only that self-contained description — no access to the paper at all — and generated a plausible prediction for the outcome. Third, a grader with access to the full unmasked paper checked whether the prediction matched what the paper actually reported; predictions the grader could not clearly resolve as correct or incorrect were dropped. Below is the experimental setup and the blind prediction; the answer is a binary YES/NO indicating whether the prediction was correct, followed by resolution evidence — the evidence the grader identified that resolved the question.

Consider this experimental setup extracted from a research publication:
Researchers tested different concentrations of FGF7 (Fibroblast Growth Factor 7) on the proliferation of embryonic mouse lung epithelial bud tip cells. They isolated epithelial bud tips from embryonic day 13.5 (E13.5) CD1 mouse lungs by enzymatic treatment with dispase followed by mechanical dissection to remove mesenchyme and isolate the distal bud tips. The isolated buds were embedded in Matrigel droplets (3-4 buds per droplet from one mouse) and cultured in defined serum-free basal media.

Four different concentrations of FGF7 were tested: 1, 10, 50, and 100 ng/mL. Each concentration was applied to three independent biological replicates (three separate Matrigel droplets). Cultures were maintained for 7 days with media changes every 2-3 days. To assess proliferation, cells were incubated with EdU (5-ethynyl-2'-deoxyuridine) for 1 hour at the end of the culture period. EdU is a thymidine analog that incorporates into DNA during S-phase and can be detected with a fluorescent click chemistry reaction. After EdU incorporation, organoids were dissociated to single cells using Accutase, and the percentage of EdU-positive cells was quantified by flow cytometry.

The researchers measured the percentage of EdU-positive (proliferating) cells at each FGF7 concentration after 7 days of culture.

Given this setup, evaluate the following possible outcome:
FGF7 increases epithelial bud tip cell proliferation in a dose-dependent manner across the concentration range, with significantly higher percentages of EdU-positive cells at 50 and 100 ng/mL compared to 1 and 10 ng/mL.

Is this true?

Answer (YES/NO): YES